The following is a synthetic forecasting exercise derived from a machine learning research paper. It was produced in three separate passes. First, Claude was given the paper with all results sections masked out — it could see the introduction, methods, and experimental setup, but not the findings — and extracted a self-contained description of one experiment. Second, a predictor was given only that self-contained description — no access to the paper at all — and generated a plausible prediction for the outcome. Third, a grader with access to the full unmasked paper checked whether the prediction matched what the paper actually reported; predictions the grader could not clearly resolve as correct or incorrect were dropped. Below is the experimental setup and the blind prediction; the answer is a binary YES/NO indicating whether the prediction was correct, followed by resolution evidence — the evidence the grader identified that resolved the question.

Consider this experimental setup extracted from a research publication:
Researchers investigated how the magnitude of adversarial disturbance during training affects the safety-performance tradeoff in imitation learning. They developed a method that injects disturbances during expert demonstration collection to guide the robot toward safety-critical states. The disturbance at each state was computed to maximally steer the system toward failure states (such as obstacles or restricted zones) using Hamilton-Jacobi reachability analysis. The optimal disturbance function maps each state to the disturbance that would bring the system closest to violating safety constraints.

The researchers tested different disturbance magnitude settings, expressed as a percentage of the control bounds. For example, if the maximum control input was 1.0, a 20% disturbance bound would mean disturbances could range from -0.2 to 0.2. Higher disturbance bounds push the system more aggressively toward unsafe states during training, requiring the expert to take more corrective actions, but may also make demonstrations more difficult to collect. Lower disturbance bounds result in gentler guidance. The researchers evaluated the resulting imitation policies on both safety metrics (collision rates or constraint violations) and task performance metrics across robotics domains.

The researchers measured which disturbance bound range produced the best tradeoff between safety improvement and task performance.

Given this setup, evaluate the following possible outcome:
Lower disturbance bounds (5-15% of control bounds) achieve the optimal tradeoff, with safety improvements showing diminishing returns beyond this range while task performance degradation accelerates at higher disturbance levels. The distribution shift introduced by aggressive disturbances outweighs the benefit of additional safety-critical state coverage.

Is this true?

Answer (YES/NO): NO